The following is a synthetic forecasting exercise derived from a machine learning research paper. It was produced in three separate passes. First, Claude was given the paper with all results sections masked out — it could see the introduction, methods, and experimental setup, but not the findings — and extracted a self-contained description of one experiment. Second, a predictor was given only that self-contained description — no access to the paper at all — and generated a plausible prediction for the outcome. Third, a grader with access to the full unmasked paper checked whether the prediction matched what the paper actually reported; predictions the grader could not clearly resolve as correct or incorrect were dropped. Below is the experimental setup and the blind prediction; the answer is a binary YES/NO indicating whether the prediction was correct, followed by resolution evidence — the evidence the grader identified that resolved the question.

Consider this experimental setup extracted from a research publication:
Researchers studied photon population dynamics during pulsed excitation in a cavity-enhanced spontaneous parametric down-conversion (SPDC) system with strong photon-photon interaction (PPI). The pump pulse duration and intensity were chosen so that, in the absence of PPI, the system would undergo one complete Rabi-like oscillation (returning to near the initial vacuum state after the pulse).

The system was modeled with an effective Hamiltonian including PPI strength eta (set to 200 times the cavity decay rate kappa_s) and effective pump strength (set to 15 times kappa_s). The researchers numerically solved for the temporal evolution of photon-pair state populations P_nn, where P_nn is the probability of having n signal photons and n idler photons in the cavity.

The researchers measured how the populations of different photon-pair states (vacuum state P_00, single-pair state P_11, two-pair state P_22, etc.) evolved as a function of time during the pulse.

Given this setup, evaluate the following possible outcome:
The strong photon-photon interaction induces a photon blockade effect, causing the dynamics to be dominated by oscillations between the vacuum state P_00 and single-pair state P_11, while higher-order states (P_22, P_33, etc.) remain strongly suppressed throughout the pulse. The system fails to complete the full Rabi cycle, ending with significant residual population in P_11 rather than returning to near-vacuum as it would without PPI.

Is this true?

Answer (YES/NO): NO